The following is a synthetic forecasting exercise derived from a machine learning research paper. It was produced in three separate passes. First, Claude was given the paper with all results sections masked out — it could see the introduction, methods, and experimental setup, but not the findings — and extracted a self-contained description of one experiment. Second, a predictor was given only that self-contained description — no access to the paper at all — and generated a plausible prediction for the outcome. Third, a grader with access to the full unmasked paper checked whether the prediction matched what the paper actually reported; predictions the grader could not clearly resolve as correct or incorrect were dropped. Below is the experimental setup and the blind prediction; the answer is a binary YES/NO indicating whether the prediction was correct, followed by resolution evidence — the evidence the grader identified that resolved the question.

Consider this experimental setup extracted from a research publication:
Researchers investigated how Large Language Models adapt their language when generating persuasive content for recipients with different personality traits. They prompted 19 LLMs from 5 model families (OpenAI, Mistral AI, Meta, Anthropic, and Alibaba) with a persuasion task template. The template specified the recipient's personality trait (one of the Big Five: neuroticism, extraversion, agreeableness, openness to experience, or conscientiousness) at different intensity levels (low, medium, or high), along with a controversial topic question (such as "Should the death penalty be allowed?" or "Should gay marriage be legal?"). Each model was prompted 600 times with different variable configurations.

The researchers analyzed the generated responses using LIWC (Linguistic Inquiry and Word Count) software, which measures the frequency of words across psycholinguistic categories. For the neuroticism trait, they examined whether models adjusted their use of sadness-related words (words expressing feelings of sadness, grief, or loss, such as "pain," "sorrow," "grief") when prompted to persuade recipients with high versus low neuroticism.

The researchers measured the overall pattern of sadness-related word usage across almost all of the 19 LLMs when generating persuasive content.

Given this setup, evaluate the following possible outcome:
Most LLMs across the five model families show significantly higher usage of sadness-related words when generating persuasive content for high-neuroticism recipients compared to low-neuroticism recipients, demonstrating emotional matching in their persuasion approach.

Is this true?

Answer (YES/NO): NO